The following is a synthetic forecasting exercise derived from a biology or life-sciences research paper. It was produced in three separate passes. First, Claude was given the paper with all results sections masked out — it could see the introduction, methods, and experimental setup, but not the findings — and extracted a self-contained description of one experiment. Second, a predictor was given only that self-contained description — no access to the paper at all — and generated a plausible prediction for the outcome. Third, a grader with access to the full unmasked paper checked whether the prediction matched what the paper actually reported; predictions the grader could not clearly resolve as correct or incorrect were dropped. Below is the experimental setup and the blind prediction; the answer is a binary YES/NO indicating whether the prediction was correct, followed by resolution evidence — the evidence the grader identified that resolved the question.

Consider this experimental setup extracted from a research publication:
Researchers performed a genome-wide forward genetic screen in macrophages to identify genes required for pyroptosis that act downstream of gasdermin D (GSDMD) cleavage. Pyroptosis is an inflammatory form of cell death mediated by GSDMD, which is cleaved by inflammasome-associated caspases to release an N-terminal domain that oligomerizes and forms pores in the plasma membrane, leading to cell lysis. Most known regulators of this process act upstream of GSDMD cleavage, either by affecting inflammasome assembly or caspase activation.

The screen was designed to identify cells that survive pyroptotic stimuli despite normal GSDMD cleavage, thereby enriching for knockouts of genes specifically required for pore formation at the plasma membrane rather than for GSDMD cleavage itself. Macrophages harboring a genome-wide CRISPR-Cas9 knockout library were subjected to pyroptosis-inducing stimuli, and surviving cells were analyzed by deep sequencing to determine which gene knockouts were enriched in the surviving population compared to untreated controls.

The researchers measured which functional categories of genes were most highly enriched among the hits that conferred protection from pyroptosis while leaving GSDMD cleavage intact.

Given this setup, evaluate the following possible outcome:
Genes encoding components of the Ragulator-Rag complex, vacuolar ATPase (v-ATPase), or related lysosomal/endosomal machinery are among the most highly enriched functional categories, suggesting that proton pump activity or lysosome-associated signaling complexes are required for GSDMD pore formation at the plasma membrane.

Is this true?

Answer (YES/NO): YES